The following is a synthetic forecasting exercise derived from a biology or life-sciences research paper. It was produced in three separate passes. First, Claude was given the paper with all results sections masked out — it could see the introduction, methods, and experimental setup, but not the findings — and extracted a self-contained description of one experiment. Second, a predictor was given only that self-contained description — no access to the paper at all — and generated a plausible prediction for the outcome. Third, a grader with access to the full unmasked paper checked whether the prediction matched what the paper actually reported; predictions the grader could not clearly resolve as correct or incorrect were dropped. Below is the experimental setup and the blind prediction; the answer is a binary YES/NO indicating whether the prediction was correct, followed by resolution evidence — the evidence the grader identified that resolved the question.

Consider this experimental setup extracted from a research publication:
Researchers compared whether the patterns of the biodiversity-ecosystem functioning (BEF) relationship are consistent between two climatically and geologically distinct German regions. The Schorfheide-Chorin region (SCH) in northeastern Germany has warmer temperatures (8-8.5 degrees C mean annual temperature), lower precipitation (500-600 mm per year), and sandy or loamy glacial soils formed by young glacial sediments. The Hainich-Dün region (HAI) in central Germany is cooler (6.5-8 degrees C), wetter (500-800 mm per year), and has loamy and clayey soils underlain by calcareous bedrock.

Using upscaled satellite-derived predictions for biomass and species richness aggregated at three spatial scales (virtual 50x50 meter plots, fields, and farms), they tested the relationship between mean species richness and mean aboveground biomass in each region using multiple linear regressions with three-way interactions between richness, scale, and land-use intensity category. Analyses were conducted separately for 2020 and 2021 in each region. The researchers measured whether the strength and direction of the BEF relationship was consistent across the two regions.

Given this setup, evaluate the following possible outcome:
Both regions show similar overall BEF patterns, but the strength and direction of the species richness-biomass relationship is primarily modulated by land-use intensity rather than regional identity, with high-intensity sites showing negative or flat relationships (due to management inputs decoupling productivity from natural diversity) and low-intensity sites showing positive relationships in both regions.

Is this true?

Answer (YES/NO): NO